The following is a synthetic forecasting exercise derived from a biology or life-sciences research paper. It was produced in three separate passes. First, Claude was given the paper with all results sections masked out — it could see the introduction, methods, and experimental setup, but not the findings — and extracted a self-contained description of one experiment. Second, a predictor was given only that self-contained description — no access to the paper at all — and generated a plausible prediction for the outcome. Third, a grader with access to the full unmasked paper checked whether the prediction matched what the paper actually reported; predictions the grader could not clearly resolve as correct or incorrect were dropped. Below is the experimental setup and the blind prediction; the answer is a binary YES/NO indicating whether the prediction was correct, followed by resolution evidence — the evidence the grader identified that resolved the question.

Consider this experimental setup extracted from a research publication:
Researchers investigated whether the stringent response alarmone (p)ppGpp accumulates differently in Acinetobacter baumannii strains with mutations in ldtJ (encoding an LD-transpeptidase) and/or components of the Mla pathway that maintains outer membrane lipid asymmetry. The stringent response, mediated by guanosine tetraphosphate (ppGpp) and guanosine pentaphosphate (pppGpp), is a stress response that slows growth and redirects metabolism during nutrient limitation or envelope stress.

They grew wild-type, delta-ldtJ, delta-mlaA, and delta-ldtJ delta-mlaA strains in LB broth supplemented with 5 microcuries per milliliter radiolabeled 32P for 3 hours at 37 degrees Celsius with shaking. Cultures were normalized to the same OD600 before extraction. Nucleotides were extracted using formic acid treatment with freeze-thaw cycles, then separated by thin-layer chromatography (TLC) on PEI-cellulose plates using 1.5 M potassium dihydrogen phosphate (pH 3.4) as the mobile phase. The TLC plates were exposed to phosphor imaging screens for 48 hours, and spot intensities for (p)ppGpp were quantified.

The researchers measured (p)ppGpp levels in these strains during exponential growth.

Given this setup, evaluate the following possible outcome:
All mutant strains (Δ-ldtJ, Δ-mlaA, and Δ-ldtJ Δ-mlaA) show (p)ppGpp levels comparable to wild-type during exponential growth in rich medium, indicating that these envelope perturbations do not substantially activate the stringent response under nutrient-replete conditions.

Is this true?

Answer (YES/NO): NO